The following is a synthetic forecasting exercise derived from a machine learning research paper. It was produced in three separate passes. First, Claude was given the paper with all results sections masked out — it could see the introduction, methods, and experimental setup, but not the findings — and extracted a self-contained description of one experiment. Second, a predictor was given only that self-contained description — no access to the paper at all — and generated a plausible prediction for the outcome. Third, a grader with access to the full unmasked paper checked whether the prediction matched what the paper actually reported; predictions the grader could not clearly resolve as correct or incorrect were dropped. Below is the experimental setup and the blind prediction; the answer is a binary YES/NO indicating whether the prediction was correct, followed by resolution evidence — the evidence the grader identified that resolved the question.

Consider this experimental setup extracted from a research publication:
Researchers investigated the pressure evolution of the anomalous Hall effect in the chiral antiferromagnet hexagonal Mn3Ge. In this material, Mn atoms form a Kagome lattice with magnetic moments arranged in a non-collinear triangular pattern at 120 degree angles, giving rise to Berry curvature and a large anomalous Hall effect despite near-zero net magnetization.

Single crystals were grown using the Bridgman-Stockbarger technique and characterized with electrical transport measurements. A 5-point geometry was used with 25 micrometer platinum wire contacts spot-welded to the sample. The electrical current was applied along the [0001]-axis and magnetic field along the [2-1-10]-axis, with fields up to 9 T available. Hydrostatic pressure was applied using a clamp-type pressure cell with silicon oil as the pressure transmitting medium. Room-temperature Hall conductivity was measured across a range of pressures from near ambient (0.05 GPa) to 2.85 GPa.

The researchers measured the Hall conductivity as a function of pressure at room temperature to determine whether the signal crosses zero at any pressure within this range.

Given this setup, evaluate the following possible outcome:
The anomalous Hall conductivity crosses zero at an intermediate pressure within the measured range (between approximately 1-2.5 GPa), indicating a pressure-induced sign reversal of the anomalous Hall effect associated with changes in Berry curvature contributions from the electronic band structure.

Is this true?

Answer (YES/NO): YES